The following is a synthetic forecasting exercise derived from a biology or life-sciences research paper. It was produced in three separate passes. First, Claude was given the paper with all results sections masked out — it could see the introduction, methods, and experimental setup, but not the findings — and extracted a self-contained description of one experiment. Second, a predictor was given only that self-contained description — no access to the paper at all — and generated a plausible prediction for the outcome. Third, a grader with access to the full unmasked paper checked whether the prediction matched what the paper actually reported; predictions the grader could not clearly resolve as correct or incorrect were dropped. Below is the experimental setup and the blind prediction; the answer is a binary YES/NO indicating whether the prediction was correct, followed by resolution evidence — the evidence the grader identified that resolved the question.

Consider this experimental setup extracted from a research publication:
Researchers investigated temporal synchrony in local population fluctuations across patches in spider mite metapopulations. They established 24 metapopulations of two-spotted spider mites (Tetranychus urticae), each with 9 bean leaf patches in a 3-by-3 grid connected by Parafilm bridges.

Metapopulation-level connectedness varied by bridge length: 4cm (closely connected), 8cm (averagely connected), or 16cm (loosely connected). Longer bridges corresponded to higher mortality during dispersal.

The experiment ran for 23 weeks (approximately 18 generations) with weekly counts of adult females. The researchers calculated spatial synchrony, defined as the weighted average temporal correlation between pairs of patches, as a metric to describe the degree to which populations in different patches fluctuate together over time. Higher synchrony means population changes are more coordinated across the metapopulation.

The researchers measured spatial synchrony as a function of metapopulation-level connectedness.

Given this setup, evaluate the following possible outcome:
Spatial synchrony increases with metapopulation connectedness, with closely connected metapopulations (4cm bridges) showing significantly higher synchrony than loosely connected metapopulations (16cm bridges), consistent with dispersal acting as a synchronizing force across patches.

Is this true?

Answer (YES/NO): YES